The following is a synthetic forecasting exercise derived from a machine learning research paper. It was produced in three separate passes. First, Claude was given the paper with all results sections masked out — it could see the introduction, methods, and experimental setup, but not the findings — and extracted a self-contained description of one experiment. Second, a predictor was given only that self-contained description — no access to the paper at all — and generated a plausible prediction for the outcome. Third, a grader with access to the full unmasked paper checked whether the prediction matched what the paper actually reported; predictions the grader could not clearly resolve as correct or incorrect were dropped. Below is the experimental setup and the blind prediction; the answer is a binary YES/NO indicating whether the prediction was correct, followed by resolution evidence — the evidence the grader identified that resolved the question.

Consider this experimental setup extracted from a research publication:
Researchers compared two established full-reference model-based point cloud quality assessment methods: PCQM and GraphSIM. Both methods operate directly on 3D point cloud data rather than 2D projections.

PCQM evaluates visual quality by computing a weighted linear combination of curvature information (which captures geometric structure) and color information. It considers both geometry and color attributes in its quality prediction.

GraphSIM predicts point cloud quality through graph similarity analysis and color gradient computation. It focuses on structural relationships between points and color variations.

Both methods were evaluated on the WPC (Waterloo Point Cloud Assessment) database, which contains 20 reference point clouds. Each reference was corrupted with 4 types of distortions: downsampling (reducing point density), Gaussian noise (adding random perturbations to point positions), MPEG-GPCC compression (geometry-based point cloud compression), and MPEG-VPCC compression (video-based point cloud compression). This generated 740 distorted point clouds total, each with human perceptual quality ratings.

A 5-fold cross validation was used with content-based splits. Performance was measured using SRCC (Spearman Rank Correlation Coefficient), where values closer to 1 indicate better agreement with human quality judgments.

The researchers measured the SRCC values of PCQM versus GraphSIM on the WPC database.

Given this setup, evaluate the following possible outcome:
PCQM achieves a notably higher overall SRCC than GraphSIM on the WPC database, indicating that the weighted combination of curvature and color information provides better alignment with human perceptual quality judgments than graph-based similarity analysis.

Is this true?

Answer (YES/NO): YES